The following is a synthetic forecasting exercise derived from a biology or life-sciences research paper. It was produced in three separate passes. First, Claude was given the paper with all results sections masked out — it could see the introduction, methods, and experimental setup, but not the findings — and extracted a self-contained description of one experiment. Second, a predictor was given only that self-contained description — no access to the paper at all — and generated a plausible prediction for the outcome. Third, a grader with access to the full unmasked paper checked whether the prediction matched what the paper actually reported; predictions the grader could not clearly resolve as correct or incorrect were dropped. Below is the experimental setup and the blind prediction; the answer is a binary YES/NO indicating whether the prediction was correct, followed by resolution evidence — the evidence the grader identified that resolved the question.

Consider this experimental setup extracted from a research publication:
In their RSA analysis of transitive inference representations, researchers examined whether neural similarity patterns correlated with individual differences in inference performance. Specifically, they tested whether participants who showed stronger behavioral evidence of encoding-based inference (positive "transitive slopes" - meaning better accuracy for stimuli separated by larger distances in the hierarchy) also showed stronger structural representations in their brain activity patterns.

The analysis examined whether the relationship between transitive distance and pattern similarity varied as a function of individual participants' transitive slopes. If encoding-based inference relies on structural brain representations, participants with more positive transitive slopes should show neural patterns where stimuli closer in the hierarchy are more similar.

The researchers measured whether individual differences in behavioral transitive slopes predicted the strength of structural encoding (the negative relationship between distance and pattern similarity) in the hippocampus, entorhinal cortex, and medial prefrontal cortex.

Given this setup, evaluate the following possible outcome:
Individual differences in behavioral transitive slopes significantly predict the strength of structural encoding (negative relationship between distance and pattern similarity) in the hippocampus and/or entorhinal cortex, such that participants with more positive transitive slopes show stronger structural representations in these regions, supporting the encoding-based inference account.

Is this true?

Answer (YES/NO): NO